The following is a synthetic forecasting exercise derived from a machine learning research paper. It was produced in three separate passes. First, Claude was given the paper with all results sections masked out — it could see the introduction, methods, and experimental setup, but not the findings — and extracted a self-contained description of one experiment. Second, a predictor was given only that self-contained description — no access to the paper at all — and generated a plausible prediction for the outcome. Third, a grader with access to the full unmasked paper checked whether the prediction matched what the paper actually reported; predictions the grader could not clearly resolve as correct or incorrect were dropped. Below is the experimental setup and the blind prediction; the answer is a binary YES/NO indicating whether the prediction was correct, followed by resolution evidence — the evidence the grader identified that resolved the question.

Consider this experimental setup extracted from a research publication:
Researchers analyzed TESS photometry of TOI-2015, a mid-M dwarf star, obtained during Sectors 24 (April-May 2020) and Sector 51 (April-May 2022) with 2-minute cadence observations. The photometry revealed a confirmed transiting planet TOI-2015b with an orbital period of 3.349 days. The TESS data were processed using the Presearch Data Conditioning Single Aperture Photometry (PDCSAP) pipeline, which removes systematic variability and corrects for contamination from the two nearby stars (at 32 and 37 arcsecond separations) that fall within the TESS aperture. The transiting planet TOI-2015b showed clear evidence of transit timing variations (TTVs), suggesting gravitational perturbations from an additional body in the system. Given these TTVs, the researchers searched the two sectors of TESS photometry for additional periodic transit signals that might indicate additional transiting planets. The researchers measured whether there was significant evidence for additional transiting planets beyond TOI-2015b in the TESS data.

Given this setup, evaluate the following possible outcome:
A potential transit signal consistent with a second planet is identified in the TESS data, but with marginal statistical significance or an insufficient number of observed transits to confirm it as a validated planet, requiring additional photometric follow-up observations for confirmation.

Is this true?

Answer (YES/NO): NO